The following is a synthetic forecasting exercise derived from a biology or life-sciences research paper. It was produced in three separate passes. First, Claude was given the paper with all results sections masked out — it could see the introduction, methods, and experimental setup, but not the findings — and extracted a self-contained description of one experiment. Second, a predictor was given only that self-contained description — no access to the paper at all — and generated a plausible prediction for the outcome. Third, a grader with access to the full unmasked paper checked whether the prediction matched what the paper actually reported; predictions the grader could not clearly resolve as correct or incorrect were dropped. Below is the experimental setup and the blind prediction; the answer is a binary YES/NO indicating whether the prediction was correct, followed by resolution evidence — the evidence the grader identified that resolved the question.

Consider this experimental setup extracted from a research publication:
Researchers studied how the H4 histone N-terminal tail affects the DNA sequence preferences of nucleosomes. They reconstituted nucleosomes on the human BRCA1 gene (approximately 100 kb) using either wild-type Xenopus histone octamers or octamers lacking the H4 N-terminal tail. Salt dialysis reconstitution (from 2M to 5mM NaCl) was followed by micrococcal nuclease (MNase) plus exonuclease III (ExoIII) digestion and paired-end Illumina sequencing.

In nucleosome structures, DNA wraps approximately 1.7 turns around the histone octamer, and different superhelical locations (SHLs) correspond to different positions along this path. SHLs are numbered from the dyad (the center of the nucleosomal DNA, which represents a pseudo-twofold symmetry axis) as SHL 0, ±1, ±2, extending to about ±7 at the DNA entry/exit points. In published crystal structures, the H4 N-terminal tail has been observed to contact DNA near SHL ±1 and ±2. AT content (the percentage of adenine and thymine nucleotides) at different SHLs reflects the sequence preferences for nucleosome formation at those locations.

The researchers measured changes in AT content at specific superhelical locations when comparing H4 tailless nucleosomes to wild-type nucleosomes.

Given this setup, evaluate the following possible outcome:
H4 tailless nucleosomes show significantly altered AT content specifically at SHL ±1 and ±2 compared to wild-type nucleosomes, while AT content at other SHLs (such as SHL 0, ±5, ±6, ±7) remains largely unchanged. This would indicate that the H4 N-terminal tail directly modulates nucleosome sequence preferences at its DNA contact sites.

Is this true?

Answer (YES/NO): NO